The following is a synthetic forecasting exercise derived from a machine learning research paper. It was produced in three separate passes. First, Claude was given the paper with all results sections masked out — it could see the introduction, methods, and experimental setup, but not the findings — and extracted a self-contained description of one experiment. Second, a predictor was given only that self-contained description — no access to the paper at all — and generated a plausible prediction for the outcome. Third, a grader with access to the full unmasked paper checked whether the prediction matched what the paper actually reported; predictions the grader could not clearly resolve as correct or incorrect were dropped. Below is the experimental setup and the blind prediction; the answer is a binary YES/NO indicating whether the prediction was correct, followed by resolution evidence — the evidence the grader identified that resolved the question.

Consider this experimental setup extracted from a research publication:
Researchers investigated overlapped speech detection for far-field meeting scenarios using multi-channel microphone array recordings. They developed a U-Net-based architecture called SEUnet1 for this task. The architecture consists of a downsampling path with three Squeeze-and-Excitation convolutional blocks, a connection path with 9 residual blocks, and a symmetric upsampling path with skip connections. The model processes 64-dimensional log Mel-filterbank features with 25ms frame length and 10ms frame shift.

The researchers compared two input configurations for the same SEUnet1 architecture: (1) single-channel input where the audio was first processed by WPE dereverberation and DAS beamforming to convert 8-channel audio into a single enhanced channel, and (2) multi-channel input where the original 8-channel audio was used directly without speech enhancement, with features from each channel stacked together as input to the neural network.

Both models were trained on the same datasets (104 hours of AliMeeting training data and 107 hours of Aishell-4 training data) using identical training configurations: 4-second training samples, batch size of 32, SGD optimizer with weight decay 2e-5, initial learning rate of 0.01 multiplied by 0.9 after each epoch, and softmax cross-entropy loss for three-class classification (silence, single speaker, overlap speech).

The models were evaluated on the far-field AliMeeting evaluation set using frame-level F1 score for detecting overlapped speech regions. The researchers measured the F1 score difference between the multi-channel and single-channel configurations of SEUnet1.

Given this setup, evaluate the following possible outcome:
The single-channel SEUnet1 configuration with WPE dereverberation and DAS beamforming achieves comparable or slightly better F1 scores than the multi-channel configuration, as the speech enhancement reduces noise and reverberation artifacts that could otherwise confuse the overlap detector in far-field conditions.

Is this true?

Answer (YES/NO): NO